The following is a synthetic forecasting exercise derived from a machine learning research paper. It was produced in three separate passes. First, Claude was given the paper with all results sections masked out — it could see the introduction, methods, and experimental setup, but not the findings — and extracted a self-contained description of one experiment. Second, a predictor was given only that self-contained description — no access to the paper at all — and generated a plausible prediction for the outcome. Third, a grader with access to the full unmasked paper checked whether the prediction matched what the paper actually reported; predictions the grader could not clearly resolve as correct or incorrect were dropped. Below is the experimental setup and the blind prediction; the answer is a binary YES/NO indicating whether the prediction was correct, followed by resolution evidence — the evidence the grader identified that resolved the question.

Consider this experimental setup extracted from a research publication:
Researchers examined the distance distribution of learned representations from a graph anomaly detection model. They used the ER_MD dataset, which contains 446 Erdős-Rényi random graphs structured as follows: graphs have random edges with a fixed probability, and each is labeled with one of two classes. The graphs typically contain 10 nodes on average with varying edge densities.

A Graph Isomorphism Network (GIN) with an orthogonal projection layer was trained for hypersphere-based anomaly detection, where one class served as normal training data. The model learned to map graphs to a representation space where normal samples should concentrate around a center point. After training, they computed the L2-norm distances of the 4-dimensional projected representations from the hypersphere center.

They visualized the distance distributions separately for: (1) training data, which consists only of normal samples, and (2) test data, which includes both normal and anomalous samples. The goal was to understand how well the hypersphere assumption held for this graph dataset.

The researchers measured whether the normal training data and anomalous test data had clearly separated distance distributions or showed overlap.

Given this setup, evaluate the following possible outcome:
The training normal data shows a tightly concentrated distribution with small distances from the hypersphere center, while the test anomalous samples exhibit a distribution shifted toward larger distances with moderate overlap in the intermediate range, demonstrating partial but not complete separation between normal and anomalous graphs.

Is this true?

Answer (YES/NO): NO